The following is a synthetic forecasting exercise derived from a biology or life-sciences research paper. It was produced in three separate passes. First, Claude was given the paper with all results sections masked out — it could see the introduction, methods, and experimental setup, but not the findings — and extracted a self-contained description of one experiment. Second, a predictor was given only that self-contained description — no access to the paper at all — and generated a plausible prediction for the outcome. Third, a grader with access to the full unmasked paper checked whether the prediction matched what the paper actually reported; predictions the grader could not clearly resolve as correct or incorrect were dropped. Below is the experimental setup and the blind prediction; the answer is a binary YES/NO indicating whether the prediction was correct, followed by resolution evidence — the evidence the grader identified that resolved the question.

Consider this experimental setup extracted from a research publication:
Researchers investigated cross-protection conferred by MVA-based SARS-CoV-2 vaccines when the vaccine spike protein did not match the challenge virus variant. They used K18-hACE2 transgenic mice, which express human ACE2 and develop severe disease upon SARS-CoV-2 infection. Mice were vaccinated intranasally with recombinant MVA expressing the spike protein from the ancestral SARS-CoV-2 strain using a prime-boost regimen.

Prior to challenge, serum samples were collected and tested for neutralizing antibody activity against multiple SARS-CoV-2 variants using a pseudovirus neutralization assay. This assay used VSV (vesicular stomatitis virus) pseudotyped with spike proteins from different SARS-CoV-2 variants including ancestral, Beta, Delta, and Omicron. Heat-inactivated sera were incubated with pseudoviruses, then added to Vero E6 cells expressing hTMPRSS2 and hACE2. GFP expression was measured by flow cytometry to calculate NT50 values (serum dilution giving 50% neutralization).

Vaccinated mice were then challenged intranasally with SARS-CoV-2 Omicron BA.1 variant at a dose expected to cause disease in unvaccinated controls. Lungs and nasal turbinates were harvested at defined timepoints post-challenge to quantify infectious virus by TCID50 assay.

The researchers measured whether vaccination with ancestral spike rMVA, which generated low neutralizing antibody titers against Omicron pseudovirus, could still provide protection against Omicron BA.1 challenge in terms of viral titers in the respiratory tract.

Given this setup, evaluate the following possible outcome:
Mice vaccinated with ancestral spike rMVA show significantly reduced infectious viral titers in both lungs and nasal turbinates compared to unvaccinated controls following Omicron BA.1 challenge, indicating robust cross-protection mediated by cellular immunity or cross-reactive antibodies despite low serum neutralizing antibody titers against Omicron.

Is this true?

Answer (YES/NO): YES